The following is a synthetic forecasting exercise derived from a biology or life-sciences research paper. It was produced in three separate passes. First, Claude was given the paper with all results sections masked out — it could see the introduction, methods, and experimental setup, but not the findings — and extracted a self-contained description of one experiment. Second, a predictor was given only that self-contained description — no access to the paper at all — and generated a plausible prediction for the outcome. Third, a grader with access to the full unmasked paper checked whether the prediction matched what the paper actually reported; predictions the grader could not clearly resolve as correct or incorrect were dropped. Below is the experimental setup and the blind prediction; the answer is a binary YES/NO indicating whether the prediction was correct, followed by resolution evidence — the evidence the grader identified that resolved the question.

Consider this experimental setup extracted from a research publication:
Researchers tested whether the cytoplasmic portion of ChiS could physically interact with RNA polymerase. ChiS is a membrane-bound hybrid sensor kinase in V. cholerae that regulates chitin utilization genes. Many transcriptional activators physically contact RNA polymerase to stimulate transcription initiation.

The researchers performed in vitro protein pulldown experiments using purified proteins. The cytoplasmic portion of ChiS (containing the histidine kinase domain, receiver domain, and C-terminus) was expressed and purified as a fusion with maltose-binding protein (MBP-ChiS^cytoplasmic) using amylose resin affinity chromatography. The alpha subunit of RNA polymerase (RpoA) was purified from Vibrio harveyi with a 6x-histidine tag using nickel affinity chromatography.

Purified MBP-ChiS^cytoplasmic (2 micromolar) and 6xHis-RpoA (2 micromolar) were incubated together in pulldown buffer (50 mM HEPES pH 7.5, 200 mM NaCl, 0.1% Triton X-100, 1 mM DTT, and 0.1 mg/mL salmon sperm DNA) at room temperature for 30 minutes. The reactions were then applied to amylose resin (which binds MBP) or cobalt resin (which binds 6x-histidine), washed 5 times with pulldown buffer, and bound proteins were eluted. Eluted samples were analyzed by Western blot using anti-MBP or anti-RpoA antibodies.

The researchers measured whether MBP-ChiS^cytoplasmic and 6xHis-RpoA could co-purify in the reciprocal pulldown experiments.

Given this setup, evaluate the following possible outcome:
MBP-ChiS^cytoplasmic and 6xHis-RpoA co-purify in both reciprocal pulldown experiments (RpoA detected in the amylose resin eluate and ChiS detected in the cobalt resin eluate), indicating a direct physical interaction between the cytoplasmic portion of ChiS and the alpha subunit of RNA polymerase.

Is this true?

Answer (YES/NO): YES